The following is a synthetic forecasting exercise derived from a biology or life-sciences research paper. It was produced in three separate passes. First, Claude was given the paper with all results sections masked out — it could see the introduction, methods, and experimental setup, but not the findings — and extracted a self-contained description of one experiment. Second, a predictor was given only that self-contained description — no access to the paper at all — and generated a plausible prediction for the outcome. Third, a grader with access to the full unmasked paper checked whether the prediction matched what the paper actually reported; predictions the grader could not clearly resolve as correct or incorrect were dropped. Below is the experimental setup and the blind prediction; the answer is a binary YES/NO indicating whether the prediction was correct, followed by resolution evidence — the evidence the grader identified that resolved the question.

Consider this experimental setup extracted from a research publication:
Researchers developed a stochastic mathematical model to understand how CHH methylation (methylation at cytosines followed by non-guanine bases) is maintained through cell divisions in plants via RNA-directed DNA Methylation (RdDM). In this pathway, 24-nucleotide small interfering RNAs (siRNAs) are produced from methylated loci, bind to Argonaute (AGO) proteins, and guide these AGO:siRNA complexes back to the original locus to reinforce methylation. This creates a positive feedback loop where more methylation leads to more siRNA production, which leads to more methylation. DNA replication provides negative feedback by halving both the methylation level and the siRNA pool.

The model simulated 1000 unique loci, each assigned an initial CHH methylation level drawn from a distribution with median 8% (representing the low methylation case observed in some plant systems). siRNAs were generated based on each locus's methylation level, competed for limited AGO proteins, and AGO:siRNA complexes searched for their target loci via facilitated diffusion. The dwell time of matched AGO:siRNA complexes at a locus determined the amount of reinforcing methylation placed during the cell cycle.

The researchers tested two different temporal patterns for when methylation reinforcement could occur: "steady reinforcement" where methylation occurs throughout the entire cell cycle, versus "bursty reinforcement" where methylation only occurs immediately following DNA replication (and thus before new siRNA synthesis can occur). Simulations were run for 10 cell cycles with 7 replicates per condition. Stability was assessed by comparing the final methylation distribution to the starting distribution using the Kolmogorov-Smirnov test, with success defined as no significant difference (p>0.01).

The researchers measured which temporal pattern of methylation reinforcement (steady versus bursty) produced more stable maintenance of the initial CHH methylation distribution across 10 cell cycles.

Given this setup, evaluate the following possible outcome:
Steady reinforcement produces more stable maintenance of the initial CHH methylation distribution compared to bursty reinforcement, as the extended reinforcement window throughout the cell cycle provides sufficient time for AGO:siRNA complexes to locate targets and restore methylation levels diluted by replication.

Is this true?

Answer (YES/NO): NO